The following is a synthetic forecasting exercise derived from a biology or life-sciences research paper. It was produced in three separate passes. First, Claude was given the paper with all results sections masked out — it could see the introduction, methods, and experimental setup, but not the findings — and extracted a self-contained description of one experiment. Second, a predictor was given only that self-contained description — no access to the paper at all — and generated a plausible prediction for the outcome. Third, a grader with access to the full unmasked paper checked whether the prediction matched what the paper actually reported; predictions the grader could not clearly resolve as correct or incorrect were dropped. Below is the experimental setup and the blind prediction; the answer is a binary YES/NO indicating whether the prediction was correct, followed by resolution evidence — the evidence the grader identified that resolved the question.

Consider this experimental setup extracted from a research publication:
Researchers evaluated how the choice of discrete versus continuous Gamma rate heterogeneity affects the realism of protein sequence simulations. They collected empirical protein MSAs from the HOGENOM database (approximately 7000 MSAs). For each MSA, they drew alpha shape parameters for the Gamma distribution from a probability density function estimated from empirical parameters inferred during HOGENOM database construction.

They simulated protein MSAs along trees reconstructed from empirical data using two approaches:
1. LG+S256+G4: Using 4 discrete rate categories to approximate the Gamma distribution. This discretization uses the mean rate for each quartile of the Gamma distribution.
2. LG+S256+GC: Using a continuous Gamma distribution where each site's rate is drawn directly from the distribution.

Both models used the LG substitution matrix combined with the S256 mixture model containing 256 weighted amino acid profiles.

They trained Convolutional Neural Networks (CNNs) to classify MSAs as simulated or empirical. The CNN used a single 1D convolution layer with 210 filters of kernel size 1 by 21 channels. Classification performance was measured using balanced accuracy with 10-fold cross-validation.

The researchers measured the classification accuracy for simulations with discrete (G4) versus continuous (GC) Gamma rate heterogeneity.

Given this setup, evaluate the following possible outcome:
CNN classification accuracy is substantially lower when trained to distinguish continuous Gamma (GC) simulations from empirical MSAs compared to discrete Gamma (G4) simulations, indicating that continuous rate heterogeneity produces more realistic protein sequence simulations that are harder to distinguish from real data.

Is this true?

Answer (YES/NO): NO